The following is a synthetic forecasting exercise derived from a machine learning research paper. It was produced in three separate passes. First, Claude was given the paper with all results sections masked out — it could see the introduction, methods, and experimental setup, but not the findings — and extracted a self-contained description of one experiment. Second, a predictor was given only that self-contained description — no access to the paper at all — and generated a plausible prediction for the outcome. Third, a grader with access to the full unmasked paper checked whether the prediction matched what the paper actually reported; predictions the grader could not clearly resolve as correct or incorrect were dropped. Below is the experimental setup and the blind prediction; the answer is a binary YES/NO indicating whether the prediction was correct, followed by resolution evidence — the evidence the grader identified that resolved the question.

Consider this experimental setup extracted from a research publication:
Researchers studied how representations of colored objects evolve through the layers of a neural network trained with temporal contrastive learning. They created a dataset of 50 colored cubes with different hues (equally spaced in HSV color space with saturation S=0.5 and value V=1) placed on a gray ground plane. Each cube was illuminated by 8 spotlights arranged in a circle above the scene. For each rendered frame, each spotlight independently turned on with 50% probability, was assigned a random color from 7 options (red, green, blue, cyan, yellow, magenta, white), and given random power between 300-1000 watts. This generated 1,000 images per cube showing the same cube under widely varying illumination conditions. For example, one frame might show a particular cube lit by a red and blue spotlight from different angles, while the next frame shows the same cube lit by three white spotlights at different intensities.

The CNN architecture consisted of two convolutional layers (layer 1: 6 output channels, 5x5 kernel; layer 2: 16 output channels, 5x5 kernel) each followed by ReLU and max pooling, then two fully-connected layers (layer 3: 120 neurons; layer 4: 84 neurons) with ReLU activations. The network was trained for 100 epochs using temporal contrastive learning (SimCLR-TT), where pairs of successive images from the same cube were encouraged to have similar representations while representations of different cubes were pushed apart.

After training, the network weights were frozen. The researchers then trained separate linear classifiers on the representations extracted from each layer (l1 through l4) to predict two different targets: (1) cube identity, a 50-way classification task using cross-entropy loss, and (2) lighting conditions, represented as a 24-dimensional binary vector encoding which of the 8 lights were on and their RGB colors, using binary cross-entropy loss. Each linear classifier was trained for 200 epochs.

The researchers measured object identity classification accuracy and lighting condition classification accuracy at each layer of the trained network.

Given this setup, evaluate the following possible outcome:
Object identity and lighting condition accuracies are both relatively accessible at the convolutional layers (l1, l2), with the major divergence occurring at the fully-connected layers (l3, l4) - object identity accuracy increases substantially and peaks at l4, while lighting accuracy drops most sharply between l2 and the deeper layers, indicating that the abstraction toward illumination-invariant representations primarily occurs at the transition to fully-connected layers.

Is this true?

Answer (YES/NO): NO